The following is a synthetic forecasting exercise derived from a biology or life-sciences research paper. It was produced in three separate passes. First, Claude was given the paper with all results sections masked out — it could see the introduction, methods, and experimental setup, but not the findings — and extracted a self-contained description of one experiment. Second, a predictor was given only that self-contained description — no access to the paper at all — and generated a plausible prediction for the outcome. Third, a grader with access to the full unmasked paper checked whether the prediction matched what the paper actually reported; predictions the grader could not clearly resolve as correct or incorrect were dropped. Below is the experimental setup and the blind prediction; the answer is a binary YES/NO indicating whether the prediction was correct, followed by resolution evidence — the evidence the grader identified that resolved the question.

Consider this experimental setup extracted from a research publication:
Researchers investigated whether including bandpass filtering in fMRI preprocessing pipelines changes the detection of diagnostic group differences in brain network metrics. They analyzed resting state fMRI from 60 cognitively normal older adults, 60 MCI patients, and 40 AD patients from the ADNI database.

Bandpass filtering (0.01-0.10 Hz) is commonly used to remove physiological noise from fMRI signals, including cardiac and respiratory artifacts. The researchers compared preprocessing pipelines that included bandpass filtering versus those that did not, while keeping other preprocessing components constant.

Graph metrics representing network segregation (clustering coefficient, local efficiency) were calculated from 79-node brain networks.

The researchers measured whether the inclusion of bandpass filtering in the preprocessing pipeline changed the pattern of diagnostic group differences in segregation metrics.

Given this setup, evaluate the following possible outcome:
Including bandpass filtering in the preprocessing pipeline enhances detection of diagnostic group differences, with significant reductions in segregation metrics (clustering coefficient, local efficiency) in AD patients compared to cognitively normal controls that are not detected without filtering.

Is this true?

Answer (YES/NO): NO